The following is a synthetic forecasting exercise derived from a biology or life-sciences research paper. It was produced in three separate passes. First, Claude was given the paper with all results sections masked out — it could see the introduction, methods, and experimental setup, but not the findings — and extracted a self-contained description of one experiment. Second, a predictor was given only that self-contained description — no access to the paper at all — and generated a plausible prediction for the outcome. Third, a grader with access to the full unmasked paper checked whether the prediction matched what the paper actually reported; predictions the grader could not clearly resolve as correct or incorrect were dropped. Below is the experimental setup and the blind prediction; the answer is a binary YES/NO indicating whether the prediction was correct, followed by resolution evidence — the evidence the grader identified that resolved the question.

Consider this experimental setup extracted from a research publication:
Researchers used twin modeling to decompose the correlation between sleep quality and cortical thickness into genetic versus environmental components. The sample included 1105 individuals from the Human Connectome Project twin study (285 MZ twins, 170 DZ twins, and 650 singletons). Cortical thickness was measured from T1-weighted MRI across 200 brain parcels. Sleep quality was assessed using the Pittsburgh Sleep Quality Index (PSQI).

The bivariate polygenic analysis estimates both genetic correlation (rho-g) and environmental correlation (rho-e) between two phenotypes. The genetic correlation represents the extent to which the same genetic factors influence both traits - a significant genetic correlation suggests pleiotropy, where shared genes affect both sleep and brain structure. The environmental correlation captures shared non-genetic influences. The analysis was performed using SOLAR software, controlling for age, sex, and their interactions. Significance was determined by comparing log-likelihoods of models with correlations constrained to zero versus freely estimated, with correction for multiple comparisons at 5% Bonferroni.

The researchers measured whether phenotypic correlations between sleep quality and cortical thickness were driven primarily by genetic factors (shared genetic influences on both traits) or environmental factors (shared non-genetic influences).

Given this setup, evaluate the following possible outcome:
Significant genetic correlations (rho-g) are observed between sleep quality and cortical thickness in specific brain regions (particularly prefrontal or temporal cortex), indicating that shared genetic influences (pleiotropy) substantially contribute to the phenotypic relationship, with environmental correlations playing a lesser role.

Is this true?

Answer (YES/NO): NO